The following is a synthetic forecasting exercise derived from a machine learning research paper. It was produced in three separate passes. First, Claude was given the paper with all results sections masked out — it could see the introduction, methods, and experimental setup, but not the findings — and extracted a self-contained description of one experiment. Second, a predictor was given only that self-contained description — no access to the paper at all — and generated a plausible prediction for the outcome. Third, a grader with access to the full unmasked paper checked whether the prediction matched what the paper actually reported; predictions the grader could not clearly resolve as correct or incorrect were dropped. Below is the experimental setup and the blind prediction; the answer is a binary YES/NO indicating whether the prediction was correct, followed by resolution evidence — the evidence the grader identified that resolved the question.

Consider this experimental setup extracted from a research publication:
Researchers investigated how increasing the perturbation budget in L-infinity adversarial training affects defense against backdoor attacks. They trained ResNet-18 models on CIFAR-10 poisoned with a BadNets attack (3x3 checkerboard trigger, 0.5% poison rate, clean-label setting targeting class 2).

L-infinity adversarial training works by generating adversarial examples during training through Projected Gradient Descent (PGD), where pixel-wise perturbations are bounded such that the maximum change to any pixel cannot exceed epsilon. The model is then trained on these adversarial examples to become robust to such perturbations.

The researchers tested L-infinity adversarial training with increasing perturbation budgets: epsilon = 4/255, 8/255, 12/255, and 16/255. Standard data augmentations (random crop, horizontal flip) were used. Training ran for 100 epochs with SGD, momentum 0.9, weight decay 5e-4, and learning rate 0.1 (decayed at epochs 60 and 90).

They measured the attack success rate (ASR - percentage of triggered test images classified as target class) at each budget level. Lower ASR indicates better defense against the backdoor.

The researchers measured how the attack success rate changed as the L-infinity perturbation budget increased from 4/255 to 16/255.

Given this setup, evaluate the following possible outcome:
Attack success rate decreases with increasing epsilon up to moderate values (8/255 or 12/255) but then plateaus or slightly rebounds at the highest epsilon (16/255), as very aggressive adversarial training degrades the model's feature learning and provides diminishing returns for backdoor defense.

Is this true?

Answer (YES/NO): NO